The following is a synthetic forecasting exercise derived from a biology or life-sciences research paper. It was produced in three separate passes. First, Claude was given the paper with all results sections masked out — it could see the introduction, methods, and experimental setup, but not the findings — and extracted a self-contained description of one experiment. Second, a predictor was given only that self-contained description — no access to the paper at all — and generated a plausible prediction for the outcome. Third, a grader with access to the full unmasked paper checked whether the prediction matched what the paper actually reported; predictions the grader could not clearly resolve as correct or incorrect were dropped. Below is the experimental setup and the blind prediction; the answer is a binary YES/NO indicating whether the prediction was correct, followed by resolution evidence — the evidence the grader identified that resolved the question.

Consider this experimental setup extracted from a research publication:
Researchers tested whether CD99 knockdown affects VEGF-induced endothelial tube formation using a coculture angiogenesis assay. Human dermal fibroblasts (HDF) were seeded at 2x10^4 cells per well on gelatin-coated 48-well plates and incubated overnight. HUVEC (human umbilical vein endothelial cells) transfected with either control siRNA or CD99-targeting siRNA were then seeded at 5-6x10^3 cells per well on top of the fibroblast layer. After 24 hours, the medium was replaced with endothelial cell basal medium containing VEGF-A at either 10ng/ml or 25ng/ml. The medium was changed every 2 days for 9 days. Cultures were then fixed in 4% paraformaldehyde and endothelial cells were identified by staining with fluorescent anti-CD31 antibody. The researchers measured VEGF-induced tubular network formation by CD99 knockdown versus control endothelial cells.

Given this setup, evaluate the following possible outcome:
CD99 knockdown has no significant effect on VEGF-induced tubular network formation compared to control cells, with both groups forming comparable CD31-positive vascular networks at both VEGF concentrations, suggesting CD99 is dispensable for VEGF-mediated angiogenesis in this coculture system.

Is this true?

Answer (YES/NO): NO